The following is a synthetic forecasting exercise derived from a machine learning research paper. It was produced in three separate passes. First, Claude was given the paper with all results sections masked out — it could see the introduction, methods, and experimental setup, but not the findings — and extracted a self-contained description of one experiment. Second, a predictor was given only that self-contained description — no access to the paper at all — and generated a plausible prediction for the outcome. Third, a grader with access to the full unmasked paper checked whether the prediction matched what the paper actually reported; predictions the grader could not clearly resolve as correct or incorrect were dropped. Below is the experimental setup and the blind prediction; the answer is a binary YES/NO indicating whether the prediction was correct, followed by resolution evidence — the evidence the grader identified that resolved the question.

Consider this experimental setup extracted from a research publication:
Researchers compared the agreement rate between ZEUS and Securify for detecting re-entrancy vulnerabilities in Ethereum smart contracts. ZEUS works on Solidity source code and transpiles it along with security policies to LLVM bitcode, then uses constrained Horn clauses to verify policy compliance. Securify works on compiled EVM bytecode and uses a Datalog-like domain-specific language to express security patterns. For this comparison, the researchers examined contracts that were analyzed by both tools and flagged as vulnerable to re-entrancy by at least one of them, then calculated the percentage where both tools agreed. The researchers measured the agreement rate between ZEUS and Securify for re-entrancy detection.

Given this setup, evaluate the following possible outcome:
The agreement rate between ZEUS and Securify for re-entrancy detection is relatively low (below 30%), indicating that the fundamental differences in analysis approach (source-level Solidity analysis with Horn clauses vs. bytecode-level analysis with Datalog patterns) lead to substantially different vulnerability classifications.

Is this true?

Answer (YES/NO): YES